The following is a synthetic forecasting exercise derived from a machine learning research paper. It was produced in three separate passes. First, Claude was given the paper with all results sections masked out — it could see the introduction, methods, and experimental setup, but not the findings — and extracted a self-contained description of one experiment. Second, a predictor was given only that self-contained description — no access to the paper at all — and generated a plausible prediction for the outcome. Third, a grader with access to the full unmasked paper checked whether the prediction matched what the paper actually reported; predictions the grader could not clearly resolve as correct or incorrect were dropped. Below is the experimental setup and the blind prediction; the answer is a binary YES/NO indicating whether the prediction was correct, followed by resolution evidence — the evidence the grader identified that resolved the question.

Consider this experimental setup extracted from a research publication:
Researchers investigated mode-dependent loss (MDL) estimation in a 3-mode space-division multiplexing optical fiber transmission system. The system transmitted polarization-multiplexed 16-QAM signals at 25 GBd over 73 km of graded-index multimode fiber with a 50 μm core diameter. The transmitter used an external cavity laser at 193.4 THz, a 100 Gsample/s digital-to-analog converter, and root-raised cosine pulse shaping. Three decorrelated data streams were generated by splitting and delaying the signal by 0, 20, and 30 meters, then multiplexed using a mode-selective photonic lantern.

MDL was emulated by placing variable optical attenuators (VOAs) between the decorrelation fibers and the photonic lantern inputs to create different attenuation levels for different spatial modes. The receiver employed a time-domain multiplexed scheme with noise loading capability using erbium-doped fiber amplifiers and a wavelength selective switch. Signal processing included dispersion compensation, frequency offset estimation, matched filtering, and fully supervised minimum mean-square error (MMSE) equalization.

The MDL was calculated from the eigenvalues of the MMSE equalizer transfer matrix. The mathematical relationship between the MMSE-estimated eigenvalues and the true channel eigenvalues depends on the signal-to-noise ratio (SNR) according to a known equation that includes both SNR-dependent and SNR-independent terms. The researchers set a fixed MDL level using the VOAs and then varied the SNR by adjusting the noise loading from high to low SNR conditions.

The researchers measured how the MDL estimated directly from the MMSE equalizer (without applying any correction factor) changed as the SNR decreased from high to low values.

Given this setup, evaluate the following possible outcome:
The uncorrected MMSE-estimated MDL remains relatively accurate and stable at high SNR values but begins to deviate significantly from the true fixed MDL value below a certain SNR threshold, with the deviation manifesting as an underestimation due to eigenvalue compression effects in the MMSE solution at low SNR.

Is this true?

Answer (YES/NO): YES